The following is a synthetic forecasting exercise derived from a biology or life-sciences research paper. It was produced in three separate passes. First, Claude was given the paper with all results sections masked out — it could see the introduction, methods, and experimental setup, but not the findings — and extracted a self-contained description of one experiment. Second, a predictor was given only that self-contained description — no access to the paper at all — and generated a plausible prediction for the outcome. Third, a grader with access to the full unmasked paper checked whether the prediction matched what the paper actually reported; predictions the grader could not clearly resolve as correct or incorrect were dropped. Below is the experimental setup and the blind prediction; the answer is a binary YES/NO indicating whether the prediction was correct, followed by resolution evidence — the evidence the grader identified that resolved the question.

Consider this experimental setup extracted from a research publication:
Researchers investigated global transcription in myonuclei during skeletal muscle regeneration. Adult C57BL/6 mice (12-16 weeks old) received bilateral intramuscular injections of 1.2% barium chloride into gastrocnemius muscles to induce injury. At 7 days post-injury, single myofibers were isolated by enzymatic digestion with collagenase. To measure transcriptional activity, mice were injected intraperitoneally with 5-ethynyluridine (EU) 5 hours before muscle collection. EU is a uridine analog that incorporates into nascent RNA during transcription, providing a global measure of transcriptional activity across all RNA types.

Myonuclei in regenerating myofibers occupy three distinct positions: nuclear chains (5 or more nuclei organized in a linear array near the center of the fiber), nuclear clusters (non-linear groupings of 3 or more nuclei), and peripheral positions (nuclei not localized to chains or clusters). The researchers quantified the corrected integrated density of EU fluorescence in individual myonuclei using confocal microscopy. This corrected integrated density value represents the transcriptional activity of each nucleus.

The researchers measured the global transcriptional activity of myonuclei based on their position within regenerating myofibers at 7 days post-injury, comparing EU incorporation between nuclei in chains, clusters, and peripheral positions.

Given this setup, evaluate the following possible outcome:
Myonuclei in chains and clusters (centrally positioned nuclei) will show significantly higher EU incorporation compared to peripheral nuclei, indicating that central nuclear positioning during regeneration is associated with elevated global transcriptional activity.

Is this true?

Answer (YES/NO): NO